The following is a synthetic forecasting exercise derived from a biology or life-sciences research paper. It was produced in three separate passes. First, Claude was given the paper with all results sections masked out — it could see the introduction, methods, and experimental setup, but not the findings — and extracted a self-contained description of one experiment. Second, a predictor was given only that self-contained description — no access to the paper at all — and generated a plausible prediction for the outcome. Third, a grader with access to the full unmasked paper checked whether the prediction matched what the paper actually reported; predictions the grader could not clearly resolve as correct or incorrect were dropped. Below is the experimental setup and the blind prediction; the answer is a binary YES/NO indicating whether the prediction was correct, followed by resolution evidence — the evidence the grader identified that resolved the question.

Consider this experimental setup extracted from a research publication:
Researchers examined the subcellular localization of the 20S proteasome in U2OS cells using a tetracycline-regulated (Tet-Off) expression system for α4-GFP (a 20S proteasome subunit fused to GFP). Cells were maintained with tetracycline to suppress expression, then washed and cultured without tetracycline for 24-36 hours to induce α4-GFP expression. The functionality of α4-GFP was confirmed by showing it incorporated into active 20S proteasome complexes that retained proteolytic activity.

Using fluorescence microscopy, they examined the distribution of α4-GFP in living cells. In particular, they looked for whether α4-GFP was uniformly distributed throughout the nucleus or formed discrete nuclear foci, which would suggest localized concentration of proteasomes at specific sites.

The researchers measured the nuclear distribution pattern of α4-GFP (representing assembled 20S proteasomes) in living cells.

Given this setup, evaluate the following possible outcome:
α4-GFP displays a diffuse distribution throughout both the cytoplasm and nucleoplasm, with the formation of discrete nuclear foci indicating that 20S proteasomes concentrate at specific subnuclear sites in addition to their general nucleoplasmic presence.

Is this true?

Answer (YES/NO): YES